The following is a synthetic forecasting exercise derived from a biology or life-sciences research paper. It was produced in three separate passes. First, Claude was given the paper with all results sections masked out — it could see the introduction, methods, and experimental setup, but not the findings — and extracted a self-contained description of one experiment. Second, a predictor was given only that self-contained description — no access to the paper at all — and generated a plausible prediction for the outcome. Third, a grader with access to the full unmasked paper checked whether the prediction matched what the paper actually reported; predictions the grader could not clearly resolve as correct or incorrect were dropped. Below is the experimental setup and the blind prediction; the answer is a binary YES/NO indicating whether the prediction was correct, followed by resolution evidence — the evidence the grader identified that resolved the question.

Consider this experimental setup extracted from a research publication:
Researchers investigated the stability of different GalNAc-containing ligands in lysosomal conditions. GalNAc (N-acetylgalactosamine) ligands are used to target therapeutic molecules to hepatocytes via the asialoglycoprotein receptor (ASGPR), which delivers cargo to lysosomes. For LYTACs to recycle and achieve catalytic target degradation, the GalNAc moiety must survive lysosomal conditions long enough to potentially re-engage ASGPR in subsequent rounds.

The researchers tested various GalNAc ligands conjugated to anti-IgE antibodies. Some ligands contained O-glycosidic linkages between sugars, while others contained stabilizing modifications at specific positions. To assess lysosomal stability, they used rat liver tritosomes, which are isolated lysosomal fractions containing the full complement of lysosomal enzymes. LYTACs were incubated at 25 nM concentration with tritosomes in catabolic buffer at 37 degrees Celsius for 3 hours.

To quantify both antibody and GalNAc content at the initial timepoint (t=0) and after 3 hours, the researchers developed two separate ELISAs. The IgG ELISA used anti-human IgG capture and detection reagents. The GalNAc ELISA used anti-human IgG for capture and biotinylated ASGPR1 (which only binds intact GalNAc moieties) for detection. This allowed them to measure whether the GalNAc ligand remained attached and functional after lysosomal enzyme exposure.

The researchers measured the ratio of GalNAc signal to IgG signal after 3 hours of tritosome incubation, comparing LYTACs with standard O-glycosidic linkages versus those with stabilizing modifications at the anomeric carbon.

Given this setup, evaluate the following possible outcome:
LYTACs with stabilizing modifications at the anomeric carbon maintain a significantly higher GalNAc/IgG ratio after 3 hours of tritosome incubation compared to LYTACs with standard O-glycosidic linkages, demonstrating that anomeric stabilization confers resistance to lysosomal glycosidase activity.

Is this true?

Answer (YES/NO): YES